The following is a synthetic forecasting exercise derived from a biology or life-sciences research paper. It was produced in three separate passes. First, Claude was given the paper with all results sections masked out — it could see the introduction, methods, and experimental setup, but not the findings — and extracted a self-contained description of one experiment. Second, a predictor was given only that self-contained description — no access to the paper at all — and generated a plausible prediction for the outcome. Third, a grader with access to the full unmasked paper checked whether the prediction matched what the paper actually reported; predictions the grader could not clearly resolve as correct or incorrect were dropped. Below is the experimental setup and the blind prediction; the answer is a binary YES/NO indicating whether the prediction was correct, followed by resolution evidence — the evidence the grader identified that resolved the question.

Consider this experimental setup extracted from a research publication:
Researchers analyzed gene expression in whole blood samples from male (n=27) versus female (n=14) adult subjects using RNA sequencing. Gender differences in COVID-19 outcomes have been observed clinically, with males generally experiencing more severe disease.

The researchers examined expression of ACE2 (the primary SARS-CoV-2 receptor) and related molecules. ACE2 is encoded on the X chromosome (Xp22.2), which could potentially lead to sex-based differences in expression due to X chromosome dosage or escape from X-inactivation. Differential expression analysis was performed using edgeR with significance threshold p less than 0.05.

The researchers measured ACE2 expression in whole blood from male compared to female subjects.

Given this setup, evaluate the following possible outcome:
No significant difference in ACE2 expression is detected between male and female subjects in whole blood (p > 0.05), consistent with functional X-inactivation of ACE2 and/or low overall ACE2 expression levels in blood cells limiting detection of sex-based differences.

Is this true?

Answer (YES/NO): YES